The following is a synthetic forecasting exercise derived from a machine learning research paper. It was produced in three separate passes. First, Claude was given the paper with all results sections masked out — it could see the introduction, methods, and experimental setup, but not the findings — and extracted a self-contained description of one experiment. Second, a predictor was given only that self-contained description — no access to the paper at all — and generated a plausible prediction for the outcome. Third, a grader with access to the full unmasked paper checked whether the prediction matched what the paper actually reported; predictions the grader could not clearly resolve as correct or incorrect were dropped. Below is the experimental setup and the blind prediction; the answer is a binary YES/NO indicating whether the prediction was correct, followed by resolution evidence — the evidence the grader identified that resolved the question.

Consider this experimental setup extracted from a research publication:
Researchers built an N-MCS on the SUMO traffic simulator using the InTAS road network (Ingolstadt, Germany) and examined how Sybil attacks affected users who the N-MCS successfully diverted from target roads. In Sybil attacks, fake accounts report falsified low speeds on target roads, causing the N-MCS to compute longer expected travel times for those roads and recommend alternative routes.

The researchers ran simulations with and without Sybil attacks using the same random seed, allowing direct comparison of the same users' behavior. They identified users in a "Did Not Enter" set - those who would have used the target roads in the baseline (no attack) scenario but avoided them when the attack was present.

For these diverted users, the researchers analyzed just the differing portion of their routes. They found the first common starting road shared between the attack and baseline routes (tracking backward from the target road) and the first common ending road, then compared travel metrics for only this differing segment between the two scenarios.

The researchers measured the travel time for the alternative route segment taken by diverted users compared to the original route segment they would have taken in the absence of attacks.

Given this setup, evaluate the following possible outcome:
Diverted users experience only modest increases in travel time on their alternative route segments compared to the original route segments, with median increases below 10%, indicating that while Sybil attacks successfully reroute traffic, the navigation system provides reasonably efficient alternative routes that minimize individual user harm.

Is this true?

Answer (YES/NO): NO